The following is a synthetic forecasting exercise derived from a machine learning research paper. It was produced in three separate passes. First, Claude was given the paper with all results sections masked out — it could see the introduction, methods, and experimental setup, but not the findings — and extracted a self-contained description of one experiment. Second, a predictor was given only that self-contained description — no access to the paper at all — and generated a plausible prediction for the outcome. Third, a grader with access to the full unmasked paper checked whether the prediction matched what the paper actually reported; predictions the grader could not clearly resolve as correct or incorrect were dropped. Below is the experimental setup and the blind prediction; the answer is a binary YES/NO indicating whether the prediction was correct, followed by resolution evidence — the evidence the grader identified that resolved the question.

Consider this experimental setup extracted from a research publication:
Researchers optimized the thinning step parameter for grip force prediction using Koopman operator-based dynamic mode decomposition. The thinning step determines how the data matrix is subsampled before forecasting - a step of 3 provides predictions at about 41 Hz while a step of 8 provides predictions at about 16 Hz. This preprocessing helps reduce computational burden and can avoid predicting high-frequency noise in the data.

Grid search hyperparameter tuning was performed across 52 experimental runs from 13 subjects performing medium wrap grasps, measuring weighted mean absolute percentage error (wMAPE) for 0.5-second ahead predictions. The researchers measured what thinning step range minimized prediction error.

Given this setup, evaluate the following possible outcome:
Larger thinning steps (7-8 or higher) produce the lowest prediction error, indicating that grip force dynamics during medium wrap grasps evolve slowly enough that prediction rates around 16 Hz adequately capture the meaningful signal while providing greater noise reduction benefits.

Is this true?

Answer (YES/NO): YES